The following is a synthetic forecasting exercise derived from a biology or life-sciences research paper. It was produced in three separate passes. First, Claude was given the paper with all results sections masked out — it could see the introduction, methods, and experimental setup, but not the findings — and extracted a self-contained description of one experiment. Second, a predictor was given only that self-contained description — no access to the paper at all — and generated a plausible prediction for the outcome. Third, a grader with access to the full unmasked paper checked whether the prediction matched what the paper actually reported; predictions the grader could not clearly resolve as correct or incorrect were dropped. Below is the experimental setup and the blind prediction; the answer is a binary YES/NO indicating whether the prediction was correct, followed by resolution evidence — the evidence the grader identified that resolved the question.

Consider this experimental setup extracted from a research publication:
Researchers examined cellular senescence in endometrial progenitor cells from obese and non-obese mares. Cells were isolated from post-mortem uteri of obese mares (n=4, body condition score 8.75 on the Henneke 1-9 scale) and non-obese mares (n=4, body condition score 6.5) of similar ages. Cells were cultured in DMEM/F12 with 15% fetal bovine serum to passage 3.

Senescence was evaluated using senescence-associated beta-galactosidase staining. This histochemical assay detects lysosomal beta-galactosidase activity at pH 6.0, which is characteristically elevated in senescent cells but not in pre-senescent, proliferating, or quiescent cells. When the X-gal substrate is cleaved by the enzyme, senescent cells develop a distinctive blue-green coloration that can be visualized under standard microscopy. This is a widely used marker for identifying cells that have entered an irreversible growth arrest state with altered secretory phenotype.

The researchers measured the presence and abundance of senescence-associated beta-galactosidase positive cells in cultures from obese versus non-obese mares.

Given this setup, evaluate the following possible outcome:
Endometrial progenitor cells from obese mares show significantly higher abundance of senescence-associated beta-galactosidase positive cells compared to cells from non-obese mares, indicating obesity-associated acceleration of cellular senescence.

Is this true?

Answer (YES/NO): YES